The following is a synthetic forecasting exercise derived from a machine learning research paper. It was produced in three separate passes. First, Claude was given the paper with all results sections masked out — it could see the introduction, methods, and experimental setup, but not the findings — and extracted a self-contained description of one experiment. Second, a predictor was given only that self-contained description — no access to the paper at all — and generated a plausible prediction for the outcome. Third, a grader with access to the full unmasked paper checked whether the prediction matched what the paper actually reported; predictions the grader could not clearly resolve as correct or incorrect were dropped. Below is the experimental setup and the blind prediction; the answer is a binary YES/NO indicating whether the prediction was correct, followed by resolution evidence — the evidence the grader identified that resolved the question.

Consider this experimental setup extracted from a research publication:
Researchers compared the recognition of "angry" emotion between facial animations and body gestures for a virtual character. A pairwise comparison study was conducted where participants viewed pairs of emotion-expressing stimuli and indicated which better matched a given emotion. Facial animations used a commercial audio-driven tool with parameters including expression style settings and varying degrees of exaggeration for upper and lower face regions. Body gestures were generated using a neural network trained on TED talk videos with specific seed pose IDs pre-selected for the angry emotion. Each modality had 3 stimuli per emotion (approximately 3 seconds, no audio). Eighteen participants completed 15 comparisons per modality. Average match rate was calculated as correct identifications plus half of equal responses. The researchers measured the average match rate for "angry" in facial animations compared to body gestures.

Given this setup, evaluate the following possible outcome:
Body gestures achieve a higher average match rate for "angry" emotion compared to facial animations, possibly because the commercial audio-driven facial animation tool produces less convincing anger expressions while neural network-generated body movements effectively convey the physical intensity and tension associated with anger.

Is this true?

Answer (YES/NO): NO